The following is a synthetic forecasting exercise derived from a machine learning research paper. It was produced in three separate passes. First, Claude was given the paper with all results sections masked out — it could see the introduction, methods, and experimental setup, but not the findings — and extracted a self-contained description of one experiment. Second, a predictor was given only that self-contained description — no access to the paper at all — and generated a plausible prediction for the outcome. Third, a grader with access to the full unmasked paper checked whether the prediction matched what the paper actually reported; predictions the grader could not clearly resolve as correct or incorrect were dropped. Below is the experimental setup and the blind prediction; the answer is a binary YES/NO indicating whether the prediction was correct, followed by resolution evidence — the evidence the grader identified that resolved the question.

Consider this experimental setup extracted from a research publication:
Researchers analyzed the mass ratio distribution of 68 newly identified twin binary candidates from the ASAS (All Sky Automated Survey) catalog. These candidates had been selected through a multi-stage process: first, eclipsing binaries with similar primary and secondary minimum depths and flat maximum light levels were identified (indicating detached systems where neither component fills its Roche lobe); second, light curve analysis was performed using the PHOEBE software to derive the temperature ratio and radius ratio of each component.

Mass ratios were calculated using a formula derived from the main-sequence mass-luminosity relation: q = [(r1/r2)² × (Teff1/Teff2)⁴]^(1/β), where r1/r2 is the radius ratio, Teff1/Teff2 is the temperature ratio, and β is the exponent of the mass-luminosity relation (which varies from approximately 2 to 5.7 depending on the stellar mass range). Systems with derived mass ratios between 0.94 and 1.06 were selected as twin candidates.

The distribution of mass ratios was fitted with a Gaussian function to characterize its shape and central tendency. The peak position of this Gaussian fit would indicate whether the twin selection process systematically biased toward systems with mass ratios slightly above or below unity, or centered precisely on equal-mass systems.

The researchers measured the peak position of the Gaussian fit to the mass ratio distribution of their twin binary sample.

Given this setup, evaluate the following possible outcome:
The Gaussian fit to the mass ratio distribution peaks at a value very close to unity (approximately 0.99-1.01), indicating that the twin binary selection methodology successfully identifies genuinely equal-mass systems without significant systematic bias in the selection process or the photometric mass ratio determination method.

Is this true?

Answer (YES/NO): YES